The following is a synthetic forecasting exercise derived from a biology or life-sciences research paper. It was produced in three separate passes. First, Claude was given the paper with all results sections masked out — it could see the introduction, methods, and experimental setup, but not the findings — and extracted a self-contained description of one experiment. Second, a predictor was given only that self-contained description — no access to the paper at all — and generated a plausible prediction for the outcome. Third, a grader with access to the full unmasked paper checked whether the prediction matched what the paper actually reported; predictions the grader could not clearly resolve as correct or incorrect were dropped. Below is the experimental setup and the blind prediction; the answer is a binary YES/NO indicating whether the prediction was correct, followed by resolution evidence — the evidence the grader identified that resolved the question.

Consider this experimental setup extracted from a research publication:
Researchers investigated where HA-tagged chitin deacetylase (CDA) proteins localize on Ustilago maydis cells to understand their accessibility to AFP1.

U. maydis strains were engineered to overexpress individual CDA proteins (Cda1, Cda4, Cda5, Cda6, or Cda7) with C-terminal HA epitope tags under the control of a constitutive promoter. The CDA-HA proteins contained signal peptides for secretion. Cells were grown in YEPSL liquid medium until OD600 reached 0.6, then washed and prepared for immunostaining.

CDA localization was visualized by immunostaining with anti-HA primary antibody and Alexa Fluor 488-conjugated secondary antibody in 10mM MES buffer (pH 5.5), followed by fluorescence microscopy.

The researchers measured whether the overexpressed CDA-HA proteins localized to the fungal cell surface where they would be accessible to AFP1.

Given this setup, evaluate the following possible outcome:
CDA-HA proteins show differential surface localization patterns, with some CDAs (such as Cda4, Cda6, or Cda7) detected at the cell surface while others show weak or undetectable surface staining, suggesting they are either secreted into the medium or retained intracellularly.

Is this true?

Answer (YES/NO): NO